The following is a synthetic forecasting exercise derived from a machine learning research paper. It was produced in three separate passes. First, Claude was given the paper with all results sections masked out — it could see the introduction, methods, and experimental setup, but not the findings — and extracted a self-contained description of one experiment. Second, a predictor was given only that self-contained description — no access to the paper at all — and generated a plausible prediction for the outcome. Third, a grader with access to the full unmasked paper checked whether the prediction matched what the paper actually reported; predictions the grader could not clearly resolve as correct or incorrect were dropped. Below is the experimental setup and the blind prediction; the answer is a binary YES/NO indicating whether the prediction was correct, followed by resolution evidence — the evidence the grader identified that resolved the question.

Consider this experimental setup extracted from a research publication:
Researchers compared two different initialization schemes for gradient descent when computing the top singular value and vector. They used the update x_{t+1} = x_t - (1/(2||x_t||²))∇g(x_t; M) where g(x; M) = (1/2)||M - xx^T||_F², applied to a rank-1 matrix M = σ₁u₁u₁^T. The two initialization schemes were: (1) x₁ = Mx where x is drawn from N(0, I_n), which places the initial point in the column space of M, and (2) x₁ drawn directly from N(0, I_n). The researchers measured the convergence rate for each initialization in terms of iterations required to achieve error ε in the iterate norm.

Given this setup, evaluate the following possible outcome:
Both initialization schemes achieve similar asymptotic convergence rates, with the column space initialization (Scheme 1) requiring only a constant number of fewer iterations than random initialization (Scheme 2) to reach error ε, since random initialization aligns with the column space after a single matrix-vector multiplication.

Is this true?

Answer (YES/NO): NO